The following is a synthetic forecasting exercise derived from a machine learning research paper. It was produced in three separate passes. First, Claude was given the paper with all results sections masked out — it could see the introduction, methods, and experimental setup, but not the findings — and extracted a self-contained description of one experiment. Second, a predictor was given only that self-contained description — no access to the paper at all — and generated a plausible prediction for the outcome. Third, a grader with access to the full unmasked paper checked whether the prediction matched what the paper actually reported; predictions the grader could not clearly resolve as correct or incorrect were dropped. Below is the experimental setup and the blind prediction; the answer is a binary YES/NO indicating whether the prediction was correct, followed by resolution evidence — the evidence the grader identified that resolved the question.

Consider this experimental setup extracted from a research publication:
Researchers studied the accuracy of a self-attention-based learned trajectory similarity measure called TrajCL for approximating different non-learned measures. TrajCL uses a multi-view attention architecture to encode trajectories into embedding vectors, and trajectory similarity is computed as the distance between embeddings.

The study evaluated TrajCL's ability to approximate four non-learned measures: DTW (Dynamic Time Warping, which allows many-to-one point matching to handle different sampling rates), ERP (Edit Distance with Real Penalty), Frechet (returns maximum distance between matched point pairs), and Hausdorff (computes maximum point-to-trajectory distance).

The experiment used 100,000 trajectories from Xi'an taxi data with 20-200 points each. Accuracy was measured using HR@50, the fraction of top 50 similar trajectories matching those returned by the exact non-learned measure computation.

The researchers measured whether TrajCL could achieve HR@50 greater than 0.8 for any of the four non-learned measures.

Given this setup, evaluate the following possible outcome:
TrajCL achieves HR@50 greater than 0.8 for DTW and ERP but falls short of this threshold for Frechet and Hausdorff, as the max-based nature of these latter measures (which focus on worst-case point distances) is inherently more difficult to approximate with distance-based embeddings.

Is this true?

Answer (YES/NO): NO